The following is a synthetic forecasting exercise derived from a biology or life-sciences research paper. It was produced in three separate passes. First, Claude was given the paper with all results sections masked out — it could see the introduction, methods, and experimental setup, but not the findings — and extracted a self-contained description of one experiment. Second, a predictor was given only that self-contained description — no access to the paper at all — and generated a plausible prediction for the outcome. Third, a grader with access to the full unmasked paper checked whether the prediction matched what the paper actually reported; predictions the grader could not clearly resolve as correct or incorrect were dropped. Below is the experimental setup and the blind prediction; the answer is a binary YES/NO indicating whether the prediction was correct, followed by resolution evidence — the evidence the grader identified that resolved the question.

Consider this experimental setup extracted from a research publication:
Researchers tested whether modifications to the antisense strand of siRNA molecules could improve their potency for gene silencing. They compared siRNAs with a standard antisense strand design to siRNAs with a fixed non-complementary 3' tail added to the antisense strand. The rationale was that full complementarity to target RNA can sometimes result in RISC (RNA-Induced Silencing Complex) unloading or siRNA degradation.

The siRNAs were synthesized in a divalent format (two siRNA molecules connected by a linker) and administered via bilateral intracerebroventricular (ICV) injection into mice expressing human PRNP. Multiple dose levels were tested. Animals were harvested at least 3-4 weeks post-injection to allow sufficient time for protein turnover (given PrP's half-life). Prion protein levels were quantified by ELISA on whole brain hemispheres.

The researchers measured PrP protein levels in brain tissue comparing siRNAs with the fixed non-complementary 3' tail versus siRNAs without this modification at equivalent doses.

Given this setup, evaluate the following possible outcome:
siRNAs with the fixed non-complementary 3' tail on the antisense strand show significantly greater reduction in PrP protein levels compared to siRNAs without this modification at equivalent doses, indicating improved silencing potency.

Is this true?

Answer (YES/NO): YES